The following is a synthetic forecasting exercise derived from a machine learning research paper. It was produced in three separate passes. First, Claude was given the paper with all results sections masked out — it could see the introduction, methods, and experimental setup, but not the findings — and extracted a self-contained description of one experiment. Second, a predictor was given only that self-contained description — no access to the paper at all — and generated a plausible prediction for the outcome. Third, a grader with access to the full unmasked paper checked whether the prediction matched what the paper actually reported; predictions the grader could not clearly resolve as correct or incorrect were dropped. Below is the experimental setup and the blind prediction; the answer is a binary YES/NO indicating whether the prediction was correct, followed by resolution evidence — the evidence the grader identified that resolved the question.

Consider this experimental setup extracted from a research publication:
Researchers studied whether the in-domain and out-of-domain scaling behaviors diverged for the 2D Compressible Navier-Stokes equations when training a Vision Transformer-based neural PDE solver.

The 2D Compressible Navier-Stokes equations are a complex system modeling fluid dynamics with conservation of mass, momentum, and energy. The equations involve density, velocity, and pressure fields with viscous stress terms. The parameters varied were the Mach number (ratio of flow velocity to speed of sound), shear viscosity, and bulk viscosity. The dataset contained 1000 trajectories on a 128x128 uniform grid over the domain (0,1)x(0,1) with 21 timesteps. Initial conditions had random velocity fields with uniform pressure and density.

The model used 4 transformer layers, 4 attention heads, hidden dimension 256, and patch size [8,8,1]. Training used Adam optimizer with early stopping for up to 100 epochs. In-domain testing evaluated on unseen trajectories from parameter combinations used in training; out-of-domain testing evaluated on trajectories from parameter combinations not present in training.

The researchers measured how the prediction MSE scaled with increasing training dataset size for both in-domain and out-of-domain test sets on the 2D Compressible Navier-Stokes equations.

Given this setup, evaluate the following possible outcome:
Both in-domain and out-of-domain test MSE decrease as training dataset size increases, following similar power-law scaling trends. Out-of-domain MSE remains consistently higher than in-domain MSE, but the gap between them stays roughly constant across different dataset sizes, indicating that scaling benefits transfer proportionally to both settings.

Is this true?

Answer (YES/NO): NO